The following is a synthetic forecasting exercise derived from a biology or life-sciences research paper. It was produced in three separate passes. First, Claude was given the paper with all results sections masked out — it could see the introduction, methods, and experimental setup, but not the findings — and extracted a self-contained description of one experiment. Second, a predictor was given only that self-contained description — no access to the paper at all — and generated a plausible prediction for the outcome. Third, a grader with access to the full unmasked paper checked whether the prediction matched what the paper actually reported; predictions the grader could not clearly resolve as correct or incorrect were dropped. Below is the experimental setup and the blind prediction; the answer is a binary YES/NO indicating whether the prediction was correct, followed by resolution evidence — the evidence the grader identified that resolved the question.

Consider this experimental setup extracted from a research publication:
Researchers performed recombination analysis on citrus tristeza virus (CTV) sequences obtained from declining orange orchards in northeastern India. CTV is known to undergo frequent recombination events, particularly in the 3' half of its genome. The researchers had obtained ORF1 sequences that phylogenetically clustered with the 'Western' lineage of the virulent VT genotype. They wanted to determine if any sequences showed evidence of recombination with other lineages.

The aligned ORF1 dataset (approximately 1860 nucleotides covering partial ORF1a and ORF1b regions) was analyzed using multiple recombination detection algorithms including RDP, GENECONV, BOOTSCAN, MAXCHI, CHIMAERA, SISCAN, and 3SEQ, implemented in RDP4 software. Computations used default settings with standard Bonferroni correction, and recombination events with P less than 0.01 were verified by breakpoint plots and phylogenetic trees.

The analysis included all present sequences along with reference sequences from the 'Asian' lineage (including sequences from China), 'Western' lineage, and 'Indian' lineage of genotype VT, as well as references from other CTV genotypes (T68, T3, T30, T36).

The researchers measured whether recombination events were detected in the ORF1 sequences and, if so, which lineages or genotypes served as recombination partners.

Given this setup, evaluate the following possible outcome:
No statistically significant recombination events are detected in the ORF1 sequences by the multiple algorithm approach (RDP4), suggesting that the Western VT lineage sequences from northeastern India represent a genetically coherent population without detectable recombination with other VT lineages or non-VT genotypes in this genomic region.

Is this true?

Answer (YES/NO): NO